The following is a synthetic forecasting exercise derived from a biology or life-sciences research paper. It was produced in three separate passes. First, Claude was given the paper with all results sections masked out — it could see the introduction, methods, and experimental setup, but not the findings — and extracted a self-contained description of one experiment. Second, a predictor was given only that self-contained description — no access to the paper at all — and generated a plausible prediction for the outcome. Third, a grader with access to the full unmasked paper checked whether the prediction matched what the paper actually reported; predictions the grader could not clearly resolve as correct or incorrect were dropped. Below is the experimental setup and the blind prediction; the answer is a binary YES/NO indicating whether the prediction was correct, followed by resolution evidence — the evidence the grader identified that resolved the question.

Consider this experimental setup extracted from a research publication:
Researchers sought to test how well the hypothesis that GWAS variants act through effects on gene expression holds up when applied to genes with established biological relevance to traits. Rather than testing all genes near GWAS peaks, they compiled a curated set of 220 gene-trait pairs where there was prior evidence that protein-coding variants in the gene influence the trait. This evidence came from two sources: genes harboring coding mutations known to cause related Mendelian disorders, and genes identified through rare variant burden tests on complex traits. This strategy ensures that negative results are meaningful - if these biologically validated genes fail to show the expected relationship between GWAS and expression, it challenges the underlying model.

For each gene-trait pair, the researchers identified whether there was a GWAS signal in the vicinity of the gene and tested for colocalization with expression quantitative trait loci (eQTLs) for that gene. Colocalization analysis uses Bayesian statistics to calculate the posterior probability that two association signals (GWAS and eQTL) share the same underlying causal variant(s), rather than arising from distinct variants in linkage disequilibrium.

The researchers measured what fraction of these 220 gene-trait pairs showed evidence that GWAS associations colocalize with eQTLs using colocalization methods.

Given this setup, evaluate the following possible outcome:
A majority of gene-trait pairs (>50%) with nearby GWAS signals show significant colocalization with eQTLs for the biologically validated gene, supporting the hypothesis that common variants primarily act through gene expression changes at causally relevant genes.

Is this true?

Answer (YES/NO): NO